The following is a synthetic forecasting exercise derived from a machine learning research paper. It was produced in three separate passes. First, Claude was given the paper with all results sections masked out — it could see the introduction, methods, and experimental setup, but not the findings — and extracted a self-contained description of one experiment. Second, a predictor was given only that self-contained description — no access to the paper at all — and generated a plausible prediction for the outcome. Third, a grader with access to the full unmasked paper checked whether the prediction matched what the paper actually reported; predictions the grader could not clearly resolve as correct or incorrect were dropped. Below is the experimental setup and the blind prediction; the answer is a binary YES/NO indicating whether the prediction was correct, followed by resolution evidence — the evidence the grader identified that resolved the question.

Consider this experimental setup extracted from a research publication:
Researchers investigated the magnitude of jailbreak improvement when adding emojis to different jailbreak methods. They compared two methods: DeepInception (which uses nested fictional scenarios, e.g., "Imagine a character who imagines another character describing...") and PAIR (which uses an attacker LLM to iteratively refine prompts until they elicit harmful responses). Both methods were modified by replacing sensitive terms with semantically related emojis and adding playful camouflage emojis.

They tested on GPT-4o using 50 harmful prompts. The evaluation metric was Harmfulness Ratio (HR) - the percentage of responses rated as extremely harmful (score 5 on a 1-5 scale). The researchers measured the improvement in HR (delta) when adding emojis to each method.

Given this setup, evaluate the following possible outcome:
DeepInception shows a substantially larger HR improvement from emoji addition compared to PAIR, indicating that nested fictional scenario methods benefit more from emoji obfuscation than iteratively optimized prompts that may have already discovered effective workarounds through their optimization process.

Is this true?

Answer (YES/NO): YES